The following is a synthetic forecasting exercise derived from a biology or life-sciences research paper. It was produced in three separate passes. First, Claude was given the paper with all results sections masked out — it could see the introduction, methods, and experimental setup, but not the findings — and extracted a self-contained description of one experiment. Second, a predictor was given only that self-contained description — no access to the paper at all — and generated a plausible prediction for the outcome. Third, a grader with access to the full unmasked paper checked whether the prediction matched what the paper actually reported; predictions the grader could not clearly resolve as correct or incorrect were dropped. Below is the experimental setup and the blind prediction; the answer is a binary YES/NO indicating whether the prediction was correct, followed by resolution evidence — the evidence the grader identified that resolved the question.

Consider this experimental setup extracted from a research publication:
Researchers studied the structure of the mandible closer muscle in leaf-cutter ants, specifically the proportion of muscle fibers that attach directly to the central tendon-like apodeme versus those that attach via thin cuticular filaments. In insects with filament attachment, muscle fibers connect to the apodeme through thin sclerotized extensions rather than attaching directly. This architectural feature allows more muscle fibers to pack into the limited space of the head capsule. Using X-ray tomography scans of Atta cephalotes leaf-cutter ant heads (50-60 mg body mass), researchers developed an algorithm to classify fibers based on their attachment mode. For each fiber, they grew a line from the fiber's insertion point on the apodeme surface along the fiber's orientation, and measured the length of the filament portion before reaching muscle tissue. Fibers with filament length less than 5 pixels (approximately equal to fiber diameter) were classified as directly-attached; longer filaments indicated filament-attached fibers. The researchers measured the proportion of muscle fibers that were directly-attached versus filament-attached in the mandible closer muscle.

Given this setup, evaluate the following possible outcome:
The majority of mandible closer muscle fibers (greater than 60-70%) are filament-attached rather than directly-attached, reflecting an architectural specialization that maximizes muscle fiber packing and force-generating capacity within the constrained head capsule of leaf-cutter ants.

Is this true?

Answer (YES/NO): YES